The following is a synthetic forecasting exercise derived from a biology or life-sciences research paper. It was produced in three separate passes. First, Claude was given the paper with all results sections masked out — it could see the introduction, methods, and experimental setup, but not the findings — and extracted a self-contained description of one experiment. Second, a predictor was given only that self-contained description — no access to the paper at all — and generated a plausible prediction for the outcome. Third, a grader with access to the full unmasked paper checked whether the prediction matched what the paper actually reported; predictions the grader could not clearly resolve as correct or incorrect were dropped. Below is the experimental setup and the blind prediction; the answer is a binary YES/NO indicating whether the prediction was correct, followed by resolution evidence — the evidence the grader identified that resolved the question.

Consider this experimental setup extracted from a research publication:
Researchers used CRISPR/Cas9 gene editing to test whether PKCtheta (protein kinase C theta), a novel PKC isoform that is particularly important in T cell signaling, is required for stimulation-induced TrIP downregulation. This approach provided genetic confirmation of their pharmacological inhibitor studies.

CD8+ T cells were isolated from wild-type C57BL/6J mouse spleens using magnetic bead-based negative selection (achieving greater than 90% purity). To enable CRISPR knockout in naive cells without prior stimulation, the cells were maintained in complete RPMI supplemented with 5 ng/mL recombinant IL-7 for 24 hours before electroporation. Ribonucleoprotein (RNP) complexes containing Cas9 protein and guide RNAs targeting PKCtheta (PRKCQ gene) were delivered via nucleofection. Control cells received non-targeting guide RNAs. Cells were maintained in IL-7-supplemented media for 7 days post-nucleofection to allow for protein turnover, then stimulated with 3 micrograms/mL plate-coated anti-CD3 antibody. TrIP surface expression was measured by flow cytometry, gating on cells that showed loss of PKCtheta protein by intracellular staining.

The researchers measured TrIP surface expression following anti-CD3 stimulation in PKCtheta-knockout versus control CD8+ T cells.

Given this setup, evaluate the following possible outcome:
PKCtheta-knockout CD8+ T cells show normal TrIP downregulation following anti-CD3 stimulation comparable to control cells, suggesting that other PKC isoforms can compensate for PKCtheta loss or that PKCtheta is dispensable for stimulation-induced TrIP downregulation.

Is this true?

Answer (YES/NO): YES